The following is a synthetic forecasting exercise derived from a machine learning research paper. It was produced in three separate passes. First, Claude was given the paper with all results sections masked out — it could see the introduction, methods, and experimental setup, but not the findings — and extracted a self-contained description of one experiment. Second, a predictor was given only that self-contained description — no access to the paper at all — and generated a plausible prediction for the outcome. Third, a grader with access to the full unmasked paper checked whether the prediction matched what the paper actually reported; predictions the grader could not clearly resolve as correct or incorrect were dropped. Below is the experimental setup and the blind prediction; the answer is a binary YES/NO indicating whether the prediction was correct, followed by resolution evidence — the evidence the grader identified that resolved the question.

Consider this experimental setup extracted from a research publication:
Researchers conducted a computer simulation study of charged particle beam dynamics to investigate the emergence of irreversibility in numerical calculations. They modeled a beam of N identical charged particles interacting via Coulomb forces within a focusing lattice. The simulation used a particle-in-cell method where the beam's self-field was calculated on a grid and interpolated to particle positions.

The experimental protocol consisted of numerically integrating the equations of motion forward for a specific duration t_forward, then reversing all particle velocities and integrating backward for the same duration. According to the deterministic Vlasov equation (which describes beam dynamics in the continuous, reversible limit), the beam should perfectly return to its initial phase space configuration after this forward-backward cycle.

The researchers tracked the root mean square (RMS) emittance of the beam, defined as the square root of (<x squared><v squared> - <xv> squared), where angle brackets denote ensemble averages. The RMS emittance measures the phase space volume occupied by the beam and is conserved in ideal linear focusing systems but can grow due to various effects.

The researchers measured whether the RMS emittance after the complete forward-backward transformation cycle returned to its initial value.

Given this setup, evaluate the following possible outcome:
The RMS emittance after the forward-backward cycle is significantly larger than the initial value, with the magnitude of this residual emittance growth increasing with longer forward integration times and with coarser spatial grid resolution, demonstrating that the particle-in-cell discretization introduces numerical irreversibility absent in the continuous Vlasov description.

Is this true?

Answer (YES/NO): NO